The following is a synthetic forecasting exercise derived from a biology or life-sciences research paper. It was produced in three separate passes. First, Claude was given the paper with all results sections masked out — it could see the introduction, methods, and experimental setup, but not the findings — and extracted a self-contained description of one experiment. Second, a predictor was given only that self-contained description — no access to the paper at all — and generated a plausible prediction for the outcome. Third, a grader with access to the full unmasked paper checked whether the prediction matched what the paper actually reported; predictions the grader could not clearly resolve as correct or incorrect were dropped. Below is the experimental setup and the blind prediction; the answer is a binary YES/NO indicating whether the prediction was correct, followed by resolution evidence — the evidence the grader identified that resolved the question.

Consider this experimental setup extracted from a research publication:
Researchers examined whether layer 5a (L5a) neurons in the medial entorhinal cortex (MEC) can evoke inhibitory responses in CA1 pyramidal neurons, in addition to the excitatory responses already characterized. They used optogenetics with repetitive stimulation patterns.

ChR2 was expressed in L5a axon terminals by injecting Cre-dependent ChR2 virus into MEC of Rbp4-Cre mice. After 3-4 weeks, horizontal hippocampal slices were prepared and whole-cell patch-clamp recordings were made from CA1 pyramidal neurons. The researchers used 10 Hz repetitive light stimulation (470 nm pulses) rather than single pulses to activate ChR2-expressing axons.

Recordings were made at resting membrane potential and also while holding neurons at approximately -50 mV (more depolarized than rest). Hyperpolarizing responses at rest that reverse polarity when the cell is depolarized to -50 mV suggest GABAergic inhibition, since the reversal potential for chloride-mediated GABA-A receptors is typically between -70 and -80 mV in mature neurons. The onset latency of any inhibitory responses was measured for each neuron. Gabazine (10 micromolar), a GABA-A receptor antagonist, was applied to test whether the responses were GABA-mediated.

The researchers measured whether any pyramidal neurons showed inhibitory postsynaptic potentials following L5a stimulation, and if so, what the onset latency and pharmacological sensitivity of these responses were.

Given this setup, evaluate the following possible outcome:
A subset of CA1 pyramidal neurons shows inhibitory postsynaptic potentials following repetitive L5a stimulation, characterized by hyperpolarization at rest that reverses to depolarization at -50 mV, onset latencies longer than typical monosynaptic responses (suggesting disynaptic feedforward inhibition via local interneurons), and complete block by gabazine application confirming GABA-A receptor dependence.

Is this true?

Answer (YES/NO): YES